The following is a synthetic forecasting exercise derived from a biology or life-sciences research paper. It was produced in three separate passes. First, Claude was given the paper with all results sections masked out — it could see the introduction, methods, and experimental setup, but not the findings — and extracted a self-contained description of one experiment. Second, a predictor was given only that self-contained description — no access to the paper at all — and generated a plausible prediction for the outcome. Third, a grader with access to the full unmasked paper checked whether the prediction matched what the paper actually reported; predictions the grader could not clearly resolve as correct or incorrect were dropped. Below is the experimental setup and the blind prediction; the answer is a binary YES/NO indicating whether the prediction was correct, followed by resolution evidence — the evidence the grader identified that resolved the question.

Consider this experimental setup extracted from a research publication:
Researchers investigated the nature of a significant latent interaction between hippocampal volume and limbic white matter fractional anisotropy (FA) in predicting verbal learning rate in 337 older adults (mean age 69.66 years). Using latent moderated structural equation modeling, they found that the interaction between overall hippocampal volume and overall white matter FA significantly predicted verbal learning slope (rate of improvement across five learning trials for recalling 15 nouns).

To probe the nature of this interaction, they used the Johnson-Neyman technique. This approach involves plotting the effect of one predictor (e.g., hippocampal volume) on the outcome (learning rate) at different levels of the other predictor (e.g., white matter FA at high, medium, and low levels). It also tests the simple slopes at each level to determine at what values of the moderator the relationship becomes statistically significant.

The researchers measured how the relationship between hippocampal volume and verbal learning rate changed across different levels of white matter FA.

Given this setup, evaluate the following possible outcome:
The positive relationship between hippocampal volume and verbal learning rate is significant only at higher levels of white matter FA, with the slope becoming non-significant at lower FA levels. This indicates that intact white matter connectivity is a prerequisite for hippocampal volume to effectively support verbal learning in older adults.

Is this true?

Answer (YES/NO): YES